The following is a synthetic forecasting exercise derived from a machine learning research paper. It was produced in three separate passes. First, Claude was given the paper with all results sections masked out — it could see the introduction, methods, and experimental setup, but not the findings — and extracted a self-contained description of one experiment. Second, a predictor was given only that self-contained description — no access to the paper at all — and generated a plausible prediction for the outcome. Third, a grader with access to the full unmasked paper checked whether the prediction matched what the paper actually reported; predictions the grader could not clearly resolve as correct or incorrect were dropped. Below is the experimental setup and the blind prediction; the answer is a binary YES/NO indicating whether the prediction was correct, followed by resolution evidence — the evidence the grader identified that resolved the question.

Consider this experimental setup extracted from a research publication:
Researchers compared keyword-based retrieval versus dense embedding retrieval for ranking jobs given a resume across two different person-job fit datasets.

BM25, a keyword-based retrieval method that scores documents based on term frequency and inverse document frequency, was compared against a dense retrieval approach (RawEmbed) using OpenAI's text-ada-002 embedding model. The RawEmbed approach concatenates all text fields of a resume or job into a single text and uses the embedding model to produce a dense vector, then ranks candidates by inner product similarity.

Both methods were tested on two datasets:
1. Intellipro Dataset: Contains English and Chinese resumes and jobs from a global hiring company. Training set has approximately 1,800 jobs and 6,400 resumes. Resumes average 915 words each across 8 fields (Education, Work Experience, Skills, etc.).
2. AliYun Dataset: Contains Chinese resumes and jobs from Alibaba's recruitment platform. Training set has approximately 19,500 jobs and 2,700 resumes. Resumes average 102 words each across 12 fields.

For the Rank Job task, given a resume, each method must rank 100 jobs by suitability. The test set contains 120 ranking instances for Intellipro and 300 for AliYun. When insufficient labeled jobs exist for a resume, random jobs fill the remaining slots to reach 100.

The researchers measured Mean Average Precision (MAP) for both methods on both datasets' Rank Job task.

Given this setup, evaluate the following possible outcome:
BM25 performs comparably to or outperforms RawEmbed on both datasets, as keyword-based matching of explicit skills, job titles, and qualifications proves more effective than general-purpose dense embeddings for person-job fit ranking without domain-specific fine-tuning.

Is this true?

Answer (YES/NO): NO